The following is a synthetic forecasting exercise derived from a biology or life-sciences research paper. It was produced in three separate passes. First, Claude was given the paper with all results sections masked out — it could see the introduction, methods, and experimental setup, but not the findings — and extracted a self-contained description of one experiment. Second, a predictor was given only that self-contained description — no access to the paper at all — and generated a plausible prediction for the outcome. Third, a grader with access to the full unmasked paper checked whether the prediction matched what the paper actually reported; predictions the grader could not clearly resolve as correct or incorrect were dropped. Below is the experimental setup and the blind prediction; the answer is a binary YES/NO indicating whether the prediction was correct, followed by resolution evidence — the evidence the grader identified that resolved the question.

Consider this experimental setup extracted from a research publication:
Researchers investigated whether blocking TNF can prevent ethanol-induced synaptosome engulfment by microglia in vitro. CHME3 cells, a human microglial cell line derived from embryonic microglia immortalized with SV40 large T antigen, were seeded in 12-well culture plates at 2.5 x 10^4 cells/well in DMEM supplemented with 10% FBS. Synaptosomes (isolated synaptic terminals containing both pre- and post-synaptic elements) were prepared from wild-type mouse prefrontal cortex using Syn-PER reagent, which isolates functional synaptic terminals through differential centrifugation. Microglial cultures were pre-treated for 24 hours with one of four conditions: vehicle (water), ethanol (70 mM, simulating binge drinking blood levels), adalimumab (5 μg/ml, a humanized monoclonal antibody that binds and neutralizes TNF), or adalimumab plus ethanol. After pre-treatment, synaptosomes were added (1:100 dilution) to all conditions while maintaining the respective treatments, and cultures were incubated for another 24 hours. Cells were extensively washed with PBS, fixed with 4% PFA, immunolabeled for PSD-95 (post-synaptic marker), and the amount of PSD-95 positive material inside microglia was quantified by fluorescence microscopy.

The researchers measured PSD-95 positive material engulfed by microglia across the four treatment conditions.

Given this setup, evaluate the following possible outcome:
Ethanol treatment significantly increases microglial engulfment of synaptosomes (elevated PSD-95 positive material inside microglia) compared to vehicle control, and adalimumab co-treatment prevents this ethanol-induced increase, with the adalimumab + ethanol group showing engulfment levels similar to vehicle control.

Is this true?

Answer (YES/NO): YES